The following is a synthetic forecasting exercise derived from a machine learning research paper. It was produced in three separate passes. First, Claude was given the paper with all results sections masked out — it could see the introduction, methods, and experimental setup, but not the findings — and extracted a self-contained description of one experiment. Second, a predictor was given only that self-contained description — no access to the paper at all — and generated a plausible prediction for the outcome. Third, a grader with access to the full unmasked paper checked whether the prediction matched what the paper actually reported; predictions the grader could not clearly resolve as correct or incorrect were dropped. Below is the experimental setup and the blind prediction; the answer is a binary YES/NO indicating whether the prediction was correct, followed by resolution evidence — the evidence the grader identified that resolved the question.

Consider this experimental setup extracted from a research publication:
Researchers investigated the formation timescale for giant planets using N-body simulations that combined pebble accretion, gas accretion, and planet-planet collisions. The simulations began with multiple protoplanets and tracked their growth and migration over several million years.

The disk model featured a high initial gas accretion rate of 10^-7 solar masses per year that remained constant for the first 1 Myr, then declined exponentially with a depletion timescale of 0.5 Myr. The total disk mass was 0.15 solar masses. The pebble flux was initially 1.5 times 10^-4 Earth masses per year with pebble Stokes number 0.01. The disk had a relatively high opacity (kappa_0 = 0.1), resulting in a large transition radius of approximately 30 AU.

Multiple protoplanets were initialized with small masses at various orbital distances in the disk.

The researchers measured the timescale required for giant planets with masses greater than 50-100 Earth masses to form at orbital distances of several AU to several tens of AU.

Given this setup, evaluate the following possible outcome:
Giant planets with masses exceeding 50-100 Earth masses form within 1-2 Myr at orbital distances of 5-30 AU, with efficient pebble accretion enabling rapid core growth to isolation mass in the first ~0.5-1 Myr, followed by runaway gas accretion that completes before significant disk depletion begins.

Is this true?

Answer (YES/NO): NO